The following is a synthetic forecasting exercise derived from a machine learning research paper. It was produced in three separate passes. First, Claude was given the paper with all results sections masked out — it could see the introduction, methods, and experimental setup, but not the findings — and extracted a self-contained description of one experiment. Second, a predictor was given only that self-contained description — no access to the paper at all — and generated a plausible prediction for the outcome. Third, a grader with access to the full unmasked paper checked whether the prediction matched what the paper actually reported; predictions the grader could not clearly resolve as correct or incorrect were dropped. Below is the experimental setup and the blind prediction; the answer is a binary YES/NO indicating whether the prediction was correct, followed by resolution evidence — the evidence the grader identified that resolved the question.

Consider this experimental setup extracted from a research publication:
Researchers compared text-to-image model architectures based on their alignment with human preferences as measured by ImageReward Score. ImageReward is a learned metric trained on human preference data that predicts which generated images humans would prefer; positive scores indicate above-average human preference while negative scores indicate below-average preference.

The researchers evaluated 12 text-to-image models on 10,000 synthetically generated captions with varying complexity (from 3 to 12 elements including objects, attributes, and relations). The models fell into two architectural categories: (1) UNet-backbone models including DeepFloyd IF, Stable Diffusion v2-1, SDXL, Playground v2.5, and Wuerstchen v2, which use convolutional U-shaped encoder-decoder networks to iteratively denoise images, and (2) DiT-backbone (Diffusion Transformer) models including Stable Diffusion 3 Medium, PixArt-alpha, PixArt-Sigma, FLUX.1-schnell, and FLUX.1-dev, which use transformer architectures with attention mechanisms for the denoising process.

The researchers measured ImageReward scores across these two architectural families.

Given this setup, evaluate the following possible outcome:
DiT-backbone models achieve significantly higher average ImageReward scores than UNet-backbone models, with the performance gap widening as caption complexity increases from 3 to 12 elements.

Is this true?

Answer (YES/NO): NO